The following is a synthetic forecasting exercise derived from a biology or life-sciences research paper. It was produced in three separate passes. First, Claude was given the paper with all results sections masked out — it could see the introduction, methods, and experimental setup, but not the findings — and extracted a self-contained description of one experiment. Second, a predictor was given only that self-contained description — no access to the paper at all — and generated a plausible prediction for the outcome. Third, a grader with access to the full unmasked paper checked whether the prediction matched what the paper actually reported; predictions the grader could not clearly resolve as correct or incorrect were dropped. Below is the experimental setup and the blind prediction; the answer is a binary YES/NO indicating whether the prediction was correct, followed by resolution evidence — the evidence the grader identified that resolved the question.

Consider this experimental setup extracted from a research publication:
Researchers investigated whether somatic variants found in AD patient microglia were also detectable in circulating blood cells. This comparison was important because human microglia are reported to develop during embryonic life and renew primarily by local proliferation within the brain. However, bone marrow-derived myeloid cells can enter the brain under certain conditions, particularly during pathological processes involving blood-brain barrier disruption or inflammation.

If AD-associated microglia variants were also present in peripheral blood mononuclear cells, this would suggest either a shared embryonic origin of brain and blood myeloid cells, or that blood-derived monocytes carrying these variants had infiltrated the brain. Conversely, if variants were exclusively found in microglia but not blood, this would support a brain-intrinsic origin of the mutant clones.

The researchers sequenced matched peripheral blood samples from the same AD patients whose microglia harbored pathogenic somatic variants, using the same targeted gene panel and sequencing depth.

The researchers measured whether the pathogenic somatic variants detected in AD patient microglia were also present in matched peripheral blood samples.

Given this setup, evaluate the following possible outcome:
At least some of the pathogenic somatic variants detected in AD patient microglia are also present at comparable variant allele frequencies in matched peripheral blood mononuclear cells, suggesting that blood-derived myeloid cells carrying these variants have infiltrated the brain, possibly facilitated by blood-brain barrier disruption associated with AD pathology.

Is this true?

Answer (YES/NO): NO